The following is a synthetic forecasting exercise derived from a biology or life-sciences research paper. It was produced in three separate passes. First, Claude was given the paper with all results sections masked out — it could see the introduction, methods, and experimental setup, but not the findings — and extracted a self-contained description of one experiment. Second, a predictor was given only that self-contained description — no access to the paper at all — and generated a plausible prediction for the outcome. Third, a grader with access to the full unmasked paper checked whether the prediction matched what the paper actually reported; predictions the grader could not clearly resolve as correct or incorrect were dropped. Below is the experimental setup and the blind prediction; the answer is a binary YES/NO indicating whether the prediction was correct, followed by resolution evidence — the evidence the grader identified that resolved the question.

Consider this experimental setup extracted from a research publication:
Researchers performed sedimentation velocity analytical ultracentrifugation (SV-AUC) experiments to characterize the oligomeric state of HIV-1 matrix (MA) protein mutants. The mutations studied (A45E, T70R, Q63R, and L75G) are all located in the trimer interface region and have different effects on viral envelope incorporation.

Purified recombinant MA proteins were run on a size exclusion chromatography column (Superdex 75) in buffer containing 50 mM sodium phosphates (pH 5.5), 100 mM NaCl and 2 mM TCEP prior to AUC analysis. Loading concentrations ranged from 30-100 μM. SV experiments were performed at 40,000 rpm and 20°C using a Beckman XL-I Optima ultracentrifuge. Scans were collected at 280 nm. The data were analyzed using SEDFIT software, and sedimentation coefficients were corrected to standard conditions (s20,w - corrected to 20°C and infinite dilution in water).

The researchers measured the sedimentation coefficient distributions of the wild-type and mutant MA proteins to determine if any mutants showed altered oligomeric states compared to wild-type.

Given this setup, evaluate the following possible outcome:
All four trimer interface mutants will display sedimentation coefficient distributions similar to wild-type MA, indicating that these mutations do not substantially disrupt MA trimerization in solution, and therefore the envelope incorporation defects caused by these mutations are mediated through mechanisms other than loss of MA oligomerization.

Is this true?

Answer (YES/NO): NO